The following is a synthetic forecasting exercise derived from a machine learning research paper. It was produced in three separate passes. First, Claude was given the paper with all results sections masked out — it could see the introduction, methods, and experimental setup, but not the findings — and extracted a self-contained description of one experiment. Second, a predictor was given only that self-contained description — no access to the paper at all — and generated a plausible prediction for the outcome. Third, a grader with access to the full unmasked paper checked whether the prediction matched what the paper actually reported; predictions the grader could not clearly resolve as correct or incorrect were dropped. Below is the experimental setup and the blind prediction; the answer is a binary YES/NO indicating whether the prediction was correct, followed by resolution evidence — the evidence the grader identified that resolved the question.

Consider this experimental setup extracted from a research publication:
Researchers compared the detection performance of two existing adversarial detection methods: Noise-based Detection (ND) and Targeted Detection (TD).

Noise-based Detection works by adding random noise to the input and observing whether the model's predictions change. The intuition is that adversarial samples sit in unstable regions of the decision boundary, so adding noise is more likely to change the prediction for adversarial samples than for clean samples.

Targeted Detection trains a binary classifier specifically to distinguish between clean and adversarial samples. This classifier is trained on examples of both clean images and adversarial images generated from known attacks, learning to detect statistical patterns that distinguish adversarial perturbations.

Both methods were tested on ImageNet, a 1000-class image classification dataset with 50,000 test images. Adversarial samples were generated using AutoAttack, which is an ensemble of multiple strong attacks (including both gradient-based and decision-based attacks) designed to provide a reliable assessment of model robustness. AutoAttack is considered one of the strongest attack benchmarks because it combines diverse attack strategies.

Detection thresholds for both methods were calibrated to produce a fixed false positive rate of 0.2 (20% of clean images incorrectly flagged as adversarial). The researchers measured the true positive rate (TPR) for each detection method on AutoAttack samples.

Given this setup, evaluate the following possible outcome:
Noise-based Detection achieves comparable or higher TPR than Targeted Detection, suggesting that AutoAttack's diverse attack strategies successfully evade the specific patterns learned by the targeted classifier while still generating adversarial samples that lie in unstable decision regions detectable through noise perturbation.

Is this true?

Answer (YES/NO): YES